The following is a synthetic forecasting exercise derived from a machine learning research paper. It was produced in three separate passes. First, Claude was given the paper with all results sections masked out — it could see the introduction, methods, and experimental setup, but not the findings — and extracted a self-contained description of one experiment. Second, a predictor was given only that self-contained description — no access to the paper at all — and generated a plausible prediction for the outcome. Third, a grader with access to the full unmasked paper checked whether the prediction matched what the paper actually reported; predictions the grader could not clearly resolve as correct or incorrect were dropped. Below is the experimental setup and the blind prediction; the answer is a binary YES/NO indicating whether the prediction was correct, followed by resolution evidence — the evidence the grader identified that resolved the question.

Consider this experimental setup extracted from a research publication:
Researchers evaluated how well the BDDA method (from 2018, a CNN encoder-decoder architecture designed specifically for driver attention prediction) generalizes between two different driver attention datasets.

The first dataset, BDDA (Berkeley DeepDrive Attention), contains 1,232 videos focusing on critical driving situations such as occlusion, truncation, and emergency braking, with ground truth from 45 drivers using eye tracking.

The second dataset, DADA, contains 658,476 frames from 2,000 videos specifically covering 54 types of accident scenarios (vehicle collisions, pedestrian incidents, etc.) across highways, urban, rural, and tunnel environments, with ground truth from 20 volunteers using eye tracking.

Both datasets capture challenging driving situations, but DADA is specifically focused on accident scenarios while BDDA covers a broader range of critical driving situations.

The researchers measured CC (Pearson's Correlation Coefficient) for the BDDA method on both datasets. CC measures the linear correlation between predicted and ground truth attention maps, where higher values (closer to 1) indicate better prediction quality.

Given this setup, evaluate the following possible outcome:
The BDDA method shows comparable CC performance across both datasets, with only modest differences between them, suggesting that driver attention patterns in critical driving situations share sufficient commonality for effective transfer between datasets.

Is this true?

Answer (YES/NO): NO